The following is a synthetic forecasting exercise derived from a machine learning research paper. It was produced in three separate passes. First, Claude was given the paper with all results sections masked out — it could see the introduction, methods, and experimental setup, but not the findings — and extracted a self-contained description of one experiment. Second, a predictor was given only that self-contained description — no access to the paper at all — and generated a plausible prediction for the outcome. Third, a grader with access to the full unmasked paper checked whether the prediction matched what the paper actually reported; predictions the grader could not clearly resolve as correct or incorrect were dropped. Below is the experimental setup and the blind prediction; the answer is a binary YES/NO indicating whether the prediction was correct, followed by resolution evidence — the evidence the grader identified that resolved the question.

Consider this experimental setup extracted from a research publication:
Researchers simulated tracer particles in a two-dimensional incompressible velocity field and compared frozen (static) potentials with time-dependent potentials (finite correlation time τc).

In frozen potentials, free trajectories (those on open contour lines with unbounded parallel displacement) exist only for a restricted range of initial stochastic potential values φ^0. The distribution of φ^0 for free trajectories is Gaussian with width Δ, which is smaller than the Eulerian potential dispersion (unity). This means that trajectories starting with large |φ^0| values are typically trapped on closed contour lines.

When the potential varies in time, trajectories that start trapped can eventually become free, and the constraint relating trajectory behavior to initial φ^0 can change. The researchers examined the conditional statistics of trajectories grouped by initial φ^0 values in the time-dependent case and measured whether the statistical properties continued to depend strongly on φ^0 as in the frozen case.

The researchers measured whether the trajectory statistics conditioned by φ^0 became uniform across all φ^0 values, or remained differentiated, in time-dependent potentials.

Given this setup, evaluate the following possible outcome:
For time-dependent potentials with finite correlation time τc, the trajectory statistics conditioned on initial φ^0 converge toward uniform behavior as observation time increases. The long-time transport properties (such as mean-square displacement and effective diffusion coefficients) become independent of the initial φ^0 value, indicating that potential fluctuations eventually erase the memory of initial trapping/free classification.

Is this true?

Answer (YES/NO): NO